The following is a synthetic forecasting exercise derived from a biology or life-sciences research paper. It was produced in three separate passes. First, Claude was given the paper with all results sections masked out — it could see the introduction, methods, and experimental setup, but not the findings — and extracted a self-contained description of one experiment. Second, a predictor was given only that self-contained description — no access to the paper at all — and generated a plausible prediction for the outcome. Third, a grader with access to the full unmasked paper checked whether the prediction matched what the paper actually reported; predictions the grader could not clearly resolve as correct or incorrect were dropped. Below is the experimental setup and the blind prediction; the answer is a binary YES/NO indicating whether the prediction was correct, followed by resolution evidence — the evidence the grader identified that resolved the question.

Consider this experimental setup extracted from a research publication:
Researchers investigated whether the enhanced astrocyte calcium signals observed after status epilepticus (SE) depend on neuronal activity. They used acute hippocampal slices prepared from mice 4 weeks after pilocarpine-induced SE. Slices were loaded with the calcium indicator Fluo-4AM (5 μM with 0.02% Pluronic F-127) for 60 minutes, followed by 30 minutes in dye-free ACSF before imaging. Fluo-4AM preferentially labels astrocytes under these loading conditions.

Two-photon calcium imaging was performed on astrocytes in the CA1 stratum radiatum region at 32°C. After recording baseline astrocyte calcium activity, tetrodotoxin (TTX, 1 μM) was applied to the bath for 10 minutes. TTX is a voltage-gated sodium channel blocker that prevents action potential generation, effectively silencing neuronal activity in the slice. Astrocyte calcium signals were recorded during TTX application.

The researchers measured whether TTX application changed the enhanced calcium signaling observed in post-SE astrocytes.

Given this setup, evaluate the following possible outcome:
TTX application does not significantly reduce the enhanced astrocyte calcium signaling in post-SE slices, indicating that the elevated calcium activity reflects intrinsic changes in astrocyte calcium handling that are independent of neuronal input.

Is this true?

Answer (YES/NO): YES